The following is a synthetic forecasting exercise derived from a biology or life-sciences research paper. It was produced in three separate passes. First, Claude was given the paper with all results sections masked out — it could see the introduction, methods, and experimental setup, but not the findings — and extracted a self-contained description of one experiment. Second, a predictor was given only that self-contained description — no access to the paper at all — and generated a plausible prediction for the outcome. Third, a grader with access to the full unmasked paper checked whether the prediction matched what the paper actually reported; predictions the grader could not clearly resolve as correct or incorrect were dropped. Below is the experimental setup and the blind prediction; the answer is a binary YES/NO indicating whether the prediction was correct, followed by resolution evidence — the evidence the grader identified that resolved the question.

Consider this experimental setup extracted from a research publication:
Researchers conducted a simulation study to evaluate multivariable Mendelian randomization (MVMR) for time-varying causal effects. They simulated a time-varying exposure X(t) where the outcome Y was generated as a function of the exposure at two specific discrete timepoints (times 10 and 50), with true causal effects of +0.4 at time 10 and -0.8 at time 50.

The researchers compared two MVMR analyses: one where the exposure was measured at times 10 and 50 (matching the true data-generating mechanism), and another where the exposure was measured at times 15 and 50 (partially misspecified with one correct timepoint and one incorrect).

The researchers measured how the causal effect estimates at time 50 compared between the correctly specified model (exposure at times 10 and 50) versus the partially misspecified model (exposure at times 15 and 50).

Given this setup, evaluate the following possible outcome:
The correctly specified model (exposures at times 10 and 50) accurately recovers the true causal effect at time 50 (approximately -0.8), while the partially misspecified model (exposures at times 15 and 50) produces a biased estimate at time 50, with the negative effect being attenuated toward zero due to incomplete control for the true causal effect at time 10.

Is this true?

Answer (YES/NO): NO